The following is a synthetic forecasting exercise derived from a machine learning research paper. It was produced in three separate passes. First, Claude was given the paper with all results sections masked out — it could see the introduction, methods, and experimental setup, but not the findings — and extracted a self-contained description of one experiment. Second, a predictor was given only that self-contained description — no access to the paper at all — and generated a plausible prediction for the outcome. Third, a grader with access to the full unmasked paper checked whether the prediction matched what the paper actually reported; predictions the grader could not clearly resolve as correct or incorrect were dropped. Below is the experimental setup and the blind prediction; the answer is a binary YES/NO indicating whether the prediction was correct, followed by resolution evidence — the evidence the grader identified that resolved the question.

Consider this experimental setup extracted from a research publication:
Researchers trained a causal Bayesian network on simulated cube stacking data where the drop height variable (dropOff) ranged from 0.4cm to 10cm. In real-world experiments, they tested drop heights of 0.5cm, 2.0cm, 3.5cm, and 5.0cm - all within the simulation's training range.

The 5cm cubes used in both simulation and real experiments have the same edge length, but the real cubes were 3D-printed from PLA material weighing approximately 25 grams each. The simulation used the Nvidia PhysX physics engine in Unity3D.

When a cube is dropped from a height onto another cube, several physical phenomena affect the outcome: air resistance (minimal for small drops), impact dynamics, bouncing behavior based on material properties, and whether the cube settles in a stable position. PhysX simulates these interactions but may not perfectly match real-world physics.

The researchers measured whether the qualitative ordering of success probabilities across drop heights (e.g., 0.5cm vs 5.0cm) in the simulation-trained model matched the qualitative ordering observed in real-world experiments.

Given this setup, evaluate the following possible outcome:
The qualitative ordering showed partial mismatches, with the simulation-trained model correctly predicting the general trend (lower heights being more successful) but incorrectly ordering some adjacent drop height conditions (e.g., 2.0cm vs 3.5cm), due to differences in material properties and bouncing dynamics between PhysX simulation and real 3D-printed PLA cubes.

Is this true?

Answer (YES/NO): NO